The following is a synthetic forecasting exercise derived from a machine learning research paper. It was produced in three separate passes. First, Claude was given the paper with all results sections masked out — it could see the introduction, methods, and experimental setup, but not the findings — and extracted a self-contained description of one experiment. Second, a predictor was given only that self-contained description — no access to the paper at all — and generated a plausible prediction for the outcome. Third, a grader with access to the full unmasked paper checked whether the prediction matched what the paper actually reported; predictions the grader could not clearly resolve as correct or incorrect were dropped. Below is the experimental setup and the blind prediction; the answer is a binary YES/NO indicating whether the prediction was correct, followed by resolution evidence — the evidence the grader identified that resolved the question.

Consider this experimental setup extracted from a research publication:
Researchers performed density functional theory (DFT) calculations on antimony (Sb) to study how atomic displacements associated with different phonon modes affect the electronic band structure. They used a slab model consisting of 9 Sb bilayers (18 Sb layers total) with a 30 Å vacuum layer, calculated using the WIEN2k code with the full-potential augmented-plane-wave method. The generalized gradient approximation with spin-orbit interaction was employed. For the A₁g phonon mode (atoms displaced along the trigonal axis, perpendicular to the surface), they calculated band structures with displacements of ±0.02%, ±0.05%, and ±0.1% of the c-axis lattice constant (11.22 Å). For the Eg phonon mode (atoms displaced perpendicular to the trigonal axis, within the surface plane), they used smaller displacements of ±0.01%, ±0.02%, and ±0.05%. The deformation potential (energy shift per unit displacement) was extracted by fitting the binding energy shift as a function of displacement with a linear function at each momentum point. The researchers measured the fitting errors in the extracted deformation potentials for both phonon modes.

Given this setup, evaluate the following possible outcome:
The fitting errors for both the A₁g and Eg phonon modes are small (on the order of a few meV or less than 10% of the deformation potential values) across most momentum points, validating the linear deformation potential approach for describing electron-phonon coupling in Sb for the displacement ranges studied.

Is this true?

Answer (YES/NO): YES